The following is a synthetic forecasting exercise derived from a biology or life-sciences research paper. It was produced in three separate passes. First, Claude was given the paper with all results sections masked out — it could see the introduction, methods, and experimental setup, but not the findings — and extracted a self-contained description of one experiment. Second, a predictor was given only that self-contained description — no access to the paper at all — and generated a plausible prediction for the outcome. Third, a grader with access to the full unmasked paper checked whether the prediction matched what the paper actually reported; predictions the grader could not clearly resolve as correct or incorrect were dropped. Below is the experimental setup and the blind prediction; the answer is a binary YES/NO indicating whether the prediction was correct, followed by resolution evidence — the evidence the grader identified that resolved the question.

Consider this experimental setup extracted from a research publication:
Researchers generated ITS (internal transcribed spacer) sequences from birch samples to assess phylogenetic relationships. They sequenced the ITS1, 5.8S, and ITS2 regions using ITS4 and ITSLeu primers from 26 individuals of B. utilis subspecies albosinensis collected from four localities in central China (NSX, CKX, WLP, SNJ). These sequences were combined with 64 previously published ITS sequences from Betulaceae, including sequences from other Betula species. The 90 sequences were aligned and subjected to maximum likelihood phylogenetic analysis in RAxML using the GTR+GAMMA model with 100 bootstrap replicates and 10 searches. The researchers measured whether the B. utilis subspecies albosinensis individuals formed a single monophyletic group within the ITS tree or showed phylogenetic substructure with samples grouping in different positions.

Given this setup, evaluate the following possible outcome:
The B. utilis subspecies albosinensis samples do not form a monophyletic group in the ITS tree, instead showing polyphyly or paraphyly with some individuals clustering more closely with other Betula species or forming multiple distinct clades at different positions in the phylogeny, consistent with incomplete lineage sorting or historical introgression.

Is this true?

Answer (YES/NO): NO